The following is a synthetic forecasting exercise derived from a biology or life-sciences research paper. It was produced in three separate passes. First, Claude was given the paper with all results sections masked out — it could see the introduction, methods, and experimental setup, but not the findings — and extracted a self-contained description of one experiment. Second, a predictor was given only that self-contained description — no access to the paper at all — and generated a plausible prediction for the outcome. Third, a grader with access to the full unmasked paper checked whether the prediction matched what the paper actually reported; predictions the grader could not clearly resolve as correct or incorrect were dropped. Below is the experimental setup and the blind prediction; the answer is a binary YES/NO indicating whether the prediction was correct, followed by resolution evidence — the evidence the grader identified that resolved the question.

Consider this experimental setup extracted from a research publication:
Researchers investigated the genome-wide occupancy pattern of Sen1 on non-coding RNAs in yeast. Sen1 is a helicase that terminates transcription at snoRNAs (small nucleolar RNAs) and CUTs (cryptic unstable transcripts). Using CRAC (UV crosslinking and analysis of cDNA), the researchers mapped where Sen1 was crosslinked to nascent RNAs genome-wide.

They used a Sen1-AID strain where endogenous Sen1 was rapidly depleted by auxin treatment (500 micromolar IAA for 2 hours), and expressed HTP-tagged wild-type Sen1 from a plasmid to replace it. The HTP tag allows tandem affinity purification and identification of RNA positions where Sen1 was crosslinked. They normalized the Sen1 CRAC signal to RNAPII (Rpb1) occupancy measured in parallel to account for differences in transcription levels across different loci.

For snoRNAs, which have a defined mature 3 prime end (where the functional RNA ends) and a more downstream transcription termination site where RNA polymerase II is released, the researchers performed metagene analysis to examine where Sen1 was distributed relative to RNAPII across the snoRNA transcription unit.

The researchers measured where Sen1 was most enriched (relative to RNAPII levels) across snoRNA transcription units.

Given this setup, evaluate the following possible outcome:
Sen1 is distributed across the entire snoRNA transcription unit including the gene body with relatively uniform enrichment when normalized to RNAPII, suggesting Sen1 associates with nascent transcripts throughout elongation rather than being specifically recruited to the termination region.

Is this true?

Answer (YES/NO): NO